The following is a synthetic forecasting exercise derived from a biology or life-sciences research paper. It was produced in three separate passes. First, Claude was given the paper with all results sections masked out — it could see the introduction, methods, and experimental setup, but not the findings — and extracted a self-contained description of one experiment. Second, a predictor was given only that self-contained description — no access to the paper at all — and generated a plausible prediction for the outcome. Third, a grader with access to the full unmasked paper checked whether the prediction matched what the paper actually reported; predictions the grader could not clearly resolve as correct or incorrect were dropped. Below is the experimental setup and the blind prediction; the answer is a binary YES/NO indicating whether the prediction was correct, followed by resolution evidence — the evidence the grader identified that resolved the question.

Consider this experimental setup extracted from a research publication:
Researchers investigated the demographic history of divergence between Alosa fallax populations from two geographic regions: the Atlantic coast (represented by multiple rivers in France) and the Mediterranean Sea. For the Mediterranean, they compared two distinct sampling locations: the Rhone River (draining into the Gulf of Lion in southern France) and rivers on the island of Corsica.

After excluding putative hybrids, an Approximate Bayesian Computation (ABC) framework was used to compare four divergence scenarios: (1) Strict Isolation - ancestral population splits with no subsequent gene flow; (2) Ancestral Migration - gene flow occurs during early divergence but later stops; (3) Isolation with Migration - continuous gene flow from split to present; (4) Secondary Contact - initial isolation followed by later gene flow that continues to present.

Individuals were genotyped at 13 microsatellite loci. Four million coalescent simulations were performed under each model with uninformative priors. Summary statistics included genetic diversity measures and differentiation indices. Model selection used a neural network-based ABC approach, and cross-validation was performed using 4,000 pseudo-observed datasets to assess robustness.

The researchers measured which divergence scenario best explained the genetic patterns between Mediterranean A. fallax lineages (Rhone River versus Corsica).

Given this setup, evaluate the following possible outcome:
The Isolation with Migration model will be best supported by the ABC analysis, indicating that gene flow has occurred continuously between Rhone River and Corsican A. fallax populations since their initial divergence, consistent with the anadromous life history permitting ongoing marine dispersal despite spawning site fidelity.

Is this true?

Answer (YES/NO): NO